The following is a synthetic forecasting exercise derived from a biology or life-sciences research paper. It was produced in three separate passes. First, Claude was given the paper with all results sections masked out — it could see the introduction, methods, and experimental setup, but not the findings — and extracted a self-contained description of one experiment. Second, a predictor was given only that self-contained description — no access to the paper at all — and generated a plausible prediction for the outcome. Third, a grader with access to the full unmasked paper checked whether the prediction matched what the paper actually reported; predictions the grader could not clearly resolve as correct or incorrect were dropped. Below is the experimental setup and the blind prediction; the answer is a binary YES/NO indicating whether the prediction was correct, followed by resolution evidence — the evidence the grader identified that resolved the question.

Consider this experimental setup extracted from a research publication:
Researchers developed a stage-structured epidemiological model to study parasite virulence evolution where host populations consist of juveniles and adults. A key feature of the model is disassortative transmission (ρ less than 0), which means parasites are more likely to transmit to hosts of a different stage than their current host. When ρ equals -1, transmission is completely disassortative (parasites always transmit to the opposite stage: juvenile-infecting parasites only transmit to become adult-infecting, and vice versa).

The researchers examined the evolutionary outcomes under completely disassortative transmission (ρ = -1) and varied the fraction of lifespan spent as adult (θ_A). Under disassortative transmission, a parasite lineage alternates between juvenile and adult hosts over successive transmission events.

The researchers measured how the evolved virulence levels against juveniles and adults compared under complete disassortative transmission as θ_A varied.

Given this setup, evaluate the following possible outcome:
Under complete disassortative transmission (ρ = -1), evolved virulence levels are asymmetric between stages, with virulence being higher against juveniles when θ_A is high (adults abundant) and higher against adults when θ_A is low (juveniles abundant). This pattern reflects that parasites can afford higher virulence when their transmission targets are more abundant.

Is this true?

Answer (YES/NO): YES